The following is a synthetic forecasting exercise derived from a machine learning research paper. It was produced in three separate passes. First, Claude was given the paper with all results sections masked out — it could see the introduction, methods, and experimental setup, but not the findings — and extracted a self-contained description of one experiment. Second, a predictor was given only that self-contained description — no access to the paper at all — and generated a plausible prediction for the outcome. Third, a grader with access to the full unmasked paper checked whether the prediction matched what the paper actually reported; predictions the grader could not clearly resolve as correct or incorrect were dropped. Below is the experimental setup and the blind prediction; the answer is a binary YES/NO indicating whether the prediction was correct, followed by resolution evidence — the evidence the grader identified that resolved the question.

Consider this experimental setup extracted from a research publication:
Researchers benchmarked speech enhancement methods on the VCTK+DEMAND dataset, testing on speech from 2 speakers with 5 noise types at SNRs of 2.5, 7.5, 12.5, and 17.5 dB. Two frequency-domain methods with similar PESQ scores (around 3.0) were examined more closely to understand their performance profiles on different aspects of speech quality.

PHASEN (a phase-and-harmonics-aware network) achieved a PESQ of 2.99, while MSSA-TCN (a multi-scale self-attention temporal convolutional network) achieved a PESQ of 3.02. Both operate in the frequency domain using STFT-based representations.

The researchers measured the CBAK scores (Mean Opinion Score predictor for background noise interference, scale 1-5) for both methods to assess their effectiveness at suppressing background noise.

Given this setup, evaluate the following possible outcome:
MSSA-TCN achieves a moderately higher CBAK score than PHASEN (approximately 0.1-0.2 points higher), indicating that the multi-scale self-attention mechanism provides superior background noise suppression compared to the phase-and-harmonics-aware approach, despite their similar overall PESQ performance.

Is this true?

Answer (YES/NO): NO